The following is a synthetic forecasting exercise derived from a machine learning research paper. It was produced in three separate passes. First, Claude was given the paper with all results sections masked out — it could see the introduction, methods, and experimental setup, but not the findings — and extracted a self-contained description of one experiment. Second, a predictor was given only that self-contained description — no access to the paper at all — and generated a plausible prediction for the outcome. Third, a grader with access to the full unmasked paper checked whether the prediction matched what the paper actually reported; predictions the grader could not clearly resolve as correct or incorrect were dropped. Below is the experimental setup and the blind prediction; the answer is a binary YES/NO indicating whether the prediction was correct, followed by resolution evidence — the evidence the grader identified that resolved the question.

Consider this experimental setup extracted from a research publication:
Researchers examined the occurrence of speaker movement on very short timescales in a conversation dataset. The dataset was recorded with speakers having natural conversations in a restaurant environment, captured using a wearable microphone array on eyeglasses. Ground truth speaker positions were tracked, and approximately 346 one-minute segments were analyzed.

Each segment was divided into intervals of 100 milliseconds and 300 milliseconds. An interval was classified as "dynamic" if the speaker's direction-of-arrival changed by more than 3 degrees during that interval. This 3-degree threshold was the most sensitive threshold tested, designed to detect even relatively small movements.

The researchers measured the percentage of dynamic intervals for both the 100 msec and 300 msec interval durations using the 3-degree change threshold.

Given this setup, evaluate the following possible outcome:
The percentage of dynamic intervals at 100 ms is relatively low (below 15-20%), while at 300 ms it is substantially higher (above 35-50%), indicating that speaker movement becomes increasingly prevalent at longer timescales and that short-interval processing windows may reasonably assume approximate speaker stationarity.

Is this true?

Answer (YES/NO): NO